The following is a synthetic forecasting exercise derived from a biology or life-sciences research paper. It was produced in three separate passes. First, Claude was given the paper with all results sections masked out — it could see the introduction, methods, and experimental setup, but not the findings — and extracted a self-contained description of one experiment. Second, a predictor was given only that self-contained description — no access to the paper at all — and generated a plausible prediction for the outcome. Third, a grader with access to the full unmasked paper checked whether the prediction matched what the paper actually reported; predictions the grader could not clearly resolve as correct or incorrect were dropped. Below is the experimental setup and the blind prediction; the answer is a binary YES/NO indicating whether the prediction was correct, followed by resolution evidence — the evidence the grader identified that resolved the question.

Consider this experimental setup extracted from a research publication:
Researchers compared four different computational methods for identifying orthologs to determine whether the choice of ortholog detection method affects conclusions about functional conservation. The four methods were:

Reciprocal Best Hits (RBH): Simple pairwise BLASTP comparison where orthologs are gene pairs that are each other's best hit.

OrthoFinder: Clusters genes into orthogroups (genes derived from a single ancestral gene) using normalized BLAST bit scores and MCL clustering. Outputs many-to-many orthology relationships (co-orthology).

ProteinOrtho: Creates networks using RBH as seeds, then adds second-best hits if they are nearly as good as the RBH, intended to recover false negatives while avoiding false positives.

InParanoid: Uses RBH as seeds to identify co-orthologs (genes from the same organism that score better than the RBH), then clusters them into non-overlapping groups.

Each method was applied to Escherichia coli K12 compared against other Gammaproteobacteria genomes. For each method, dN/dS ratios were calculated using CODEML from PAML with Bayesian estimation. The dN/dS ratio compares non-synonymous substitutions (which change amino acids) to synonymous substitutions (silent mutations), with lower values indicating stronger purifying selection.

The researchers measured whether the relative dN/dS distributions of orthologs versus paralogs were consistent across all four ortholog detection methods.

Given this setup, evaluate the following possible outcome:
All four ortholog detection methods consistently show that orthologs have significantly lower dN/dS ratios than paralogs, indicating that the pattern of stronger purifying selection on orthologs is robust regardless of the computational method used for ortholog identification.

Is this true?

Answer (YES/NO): YES